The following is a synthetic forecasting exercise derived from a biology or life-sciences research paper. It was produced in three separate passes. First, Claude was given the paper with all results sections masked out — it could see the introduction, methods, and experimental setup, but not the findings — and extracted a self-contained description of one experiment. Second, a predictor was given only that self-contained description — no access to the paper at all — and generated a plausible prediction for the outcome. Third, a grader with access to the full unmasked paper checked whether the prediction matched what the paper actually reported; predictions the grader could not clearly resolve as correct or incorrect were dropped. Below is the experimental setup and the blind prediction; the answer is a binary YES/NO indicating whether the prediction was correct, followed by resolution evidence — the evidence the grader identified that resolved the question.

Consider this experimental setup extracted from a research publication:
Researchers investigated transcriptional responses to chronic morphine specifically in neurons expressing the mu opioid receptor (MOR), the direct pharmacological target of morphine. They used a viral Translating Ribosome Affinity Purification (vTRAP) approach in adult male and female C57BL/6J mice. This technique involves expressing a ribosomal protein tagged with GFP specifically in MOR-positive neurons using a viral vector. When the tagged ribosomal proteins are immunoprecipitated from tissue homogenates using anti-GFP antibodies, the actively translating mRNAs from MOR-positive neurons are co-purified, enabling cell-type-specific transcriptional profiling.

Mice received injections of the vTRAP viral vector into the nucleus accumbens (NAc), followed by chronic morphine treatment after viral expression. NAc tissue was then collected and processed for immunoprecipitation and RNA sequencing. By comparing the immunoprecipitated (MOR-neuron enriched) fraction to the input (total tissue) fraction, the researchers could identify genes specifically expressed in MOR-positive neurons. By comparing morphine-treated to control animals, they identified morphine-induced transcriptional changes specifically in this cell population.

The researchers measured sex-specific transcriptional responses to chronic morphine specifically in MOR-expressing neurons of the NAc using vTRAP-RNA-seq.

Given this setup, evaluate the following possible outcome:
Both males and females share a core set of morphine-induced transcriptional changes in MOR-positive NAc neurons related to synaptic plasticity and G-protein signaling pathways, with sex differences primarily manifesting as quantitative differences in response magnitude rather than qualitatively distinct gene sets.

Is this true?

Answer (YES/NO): NO